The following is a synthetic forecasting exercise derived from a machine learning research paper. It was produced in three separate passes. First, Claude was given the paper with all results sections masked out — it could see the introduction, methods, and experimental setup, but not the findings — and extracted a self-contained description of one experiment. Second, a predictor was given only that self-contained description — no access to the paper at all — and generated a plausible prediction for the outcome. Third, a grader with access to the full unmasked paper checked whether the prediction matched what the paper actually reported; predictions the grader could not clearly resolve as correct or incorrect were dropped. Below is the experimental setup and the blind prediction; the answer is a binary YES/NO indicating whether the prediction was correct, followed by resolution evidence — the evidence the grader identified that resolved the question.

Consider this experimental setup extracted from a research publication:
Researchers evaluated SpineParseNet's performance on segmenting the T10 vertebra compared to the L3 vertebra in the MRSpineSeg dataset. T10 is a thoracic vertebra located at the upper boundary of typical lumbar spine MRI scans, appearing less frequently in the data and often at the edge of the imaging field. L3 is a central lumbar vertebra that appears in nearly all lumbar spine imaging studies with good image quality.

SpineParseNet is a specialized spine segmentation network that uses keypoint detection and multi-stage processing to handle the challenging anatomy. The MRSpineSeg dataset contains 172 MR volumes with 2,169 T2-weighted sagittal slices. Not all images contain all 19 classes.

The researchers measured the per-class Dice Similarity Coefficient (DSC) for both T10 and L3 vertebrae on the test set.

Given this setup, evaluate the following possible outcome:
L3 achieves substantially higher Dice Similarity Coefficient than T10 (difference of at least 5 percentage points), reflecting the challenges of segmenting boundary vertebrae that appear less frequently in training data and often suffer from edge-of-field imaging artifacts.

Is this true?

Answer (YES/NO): NO